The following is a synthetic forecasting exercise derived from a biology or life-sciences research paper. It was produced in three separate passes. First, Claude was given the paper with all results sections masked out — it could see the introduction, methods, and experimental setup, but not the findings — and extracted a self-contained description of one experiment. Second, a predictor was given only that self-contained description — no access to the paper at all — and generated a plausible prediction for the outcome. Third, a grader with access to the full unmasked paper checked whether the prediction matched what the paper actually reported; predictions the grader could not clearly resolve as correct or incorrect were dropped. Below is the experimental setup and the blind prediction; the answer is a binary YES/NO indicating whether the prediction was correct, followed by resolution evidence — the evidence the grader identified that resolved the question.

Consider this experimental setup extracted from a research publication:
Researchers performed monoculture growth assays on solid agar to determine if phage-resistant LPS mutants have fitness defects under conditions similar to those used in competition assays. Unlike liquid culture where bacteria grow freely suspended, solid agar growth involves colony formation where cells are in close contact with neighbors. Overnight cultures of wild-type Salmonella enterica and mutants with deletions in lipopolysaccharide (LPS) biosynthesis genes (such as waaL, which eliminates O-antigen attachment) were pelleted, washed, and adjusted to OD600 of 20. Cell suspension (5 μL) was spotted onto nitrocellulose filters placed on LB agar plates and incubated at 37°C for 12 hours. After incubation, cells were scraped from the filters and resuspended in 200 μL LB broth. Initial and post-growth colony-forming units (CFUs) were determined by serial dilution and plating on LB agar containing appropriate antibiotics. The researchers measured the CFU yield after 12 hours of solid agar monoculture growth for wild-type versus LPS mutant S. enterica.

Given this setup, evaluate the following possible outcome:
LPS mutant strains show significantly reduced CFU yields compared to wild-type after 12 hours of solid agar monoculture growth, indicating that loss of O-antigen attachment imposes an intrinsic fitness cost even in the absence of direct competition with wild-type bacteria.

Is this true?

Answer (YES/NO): NO